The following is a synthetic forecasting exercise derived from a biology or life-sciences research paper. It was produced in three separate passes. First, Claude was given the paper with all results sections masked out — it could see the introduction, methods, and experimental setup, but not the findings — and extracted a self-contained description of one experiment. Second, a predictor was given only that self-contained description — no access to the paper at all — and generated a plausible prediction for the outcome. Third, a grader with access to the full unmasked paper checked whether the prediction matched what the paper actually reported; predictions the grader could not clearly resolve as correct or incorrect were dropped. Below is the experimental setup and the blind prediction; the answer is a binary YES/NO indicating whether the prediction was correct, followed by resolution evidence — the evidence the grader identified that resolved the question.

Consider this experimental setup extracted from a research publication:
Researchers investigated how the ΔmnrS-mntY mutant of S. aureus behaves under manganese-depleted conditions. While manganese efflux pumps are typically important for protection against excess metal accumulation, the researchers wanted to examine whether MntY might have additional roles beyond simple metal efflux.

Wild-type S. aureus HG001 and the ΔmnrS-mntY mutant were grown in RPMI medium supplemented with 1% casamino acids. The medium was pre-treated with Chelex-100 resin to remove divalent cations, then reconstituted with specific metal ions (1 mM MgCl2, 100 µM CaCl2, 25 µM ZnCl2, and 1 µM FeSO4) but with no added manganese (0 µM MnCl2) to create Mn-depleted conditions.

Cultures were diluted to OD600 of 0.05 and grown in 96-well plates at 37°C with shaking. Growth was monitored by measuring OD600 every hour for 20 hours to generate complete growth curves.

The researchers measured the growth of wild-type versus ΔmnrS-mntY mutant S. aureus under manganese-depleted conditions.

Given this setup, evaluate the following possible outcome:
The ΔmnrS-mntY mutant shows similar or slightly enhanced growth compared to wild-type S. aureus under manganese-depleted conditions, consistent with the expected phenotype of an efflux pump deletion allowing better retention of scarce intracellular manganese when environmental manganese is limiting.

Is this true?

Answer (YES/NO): NO